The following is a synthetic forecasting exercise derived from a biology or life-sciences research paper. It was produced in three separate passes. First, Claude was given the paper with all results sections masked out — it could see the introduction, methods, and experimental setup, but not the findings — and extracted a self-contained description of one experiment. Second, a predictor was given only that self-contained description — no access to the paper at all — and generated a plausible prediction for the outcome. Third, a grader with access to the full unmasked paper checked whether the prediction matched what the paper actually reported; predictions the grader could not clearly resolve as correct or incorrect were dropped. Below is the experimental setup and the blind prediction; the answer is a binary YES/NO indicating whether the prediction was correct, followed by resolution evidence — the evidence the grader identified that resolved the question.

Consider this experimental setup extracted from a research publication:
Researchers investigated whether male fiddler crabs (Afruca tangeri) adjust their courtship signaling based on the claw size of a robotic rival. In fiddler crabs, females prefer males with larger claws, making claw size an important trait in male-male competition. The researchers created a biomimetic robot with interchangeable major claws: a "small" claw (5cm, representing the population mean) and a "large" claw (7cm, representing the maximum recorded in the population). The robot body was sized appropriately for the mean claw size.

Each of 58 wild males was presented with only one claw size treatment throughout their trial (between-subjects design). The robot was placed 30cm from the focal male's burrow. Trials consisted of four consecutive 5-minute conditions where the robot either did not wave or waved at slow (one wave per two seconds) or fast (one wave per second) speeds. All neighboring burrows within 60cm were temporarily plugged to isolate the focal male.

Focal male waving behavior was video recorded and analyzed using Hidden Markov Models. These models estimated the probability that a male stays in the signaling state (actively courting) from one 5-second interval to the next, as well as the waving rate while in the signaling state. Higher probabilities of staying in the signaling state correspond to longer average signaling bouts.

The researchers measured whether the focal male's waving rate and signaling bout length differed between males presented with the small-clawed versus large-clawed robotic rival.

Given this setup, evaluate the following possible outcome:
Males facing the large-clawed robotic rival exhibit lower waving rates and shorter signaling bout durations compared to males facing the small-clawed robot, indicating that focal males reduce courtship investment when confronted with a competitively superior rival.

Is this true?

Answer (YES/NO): NO